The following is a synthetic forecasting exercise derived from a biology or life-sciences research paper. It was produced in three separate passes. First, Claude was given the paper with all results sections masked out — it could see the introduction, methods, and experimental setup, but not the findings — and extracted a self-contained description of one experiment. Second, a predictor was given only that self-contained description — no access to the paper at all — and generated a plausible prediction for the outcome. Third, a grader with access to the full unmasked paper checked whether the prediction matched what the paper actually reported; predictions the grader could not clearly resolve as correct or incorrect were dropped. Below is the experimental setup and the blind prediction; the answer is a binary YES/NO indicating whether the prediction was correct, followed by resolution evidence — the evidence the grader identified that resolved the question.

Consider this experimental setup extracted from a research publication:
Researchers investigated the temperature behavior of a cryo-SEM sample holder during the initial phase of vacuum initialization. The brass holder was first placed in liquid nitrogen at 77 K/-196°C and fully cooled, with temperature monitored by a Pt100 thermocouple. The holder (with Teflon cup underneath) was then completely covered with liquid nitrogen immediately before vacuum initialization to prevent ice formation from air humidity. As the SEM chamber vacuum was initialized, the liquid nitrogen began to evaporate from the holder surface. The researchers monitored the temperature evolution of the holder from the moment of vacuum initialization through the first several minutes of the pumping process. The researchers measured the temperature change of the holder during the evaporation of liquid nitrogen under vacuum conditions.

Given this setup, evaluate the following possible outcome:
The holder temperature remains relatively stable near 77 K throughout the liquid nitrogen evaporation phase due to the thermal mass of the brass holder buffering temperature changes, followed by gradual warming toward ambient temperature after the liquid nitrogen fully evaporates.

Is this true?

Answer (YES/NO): NO